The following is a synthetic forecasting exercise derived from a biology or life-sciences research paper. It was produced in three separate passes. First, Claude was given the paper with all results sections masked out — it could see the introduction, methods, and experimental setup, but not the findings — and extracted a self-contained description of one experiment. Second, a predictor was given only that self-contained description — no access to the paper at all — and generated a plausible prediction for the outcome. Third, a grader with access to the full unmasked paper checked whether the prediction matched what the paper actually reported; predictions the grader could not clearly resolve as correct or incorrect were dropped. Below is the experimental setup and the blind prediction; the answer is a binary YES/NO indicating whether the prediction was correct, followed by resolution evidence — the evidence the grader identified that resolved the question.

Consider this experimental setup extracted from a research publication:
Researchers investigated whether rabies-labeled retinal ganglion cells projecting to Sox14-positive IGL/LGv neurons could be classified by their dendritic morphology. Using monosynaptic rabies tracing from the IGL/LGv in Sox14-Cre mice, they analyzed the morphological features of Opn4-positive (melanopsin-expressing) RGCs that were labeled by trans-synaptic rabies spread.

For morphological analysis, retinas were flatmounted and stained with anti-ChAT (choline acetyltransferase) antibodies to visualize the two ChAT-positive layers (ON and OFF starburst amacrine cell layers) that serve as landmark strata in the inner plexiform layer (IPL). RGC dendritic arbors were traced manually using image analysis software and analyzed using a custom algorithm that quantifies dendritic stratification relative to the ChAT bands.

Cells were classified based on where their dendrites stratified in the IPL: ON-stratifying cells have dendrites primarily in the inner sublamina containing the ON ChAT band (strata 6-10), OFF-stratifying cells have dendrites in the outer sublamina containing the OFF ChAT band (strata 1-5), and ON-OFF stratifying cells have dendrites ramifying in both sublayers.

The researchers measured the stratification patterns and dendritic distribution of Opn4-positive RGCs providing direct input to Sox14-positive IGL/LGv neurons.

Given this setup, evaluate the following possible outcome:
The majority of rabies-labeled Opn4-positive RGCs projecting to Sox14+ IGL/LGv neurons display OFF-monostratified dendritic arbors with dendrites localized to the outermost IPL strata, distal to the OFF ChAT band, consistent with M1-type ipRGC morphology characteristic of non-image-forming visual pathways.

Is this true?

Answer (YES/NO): NO